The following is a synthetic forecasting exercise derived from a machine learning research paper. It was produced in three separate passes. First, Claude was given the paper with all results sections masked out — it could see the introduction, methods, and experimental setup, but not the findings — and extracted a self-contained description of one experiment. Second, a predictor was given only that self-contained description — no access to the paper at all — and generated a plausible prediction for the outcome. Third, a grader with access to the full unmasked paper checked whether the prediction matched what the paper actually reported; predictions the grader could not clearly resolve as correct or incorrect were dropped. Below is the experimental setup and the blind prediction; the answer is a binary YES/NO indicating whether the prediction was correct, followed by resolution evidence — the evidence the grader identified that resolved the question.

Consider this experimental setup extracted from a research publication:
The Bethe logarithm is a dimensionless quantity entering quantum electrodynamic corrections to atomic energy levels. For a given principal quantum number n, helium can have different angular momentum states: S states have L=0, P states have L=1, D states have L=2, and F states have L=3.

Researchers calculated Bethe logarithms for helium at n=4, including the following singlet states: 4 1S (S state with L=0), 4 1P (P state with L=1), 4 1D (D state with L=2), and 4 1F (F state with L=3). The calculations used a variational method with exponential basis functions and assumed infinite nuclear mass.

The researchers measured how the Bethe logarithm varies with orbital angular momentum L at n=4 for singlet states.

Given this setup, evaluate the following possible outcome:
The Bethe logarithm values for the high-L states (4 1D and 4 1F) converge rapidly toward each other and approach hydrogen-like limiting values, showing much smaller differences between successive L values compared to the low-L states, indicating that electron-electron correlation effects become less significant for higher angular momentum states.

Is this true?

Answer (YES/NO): YES